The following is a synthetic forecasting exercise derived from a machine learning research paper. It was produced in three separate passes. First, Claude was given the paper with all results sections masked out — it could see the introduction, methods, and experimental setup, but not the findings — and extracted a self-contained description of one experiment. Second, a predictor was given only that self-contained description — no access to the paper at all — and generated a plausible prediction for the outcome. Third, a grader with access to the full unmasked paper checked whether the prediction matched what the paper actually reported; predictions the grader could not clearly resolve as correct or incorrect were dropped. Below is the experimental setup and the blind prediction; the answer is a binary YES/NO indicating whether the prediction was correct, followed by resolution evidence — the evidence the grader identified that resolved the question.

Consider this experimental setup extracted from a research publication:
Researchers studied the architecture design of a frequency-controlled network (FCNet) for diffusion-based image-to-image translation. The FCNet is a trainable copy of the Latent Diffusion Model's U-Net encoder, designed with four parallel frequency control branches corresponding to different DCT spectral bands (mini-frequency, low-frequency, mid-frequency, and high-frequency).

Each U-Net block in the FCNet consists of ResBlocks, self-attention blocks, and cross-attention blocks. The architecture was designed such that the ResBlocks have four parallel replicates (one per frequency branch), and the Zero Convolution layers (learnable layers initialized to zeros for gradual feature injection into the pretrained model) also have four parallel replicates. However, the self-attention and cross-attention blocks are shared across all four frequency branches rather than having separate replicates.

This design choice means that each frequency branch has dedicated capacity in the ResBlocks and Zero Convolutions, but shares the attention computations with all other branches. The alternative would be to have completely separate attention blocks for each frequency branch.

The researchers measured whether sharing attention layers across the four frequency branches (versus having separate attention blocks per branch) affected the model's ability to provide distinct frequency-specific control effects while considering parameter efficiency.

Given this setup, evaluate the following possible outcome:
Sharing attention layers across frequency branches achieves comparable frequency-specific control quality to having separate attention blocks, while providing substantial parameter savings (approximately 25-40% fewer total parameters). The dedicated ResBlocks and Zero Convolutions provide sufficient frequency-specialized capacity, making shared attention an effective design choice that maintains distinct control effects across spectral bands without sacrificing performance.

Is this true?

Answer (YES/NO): NO